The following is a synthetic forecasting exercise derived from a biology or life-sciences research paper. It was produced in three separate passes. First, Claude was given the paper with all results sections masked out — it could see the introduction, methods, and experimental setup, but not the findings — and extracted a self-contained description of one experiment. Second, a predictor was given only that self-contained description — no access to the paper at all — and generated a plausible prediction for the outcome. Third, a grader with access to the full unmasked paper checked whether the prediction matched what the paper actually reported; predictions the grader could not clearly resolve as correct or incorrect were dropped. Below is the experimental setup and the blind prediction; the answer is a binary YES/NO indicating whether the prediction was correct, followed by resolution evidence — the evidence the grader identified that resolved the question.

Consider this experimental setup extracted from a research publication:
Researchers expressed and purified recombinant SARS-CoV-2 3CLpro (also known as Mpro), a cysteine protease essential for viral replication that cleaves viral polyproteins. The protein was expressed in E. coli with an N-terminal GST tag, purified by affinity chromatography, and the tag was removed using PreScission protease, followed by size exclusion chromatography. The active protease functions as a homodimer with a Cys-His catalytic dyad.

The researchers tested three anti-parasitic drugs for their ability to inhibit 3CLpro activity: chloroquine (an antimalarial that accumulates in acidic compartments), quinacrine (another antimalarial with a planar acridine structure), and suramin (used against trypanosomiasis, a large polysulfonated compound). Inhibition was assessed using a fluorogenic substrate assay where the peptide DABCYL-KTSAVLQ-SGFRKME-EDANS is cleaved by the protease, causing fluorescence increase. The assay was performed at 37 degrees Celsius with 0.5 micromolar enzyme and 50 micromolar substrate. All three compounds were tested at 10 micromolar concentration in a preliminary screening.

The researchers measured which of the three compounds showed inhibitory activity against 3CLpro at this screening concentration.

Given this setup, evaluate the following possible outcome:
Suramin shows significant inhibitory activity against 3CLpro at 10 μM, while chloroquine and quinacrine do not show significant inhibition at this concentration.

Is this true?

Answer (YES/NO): NO